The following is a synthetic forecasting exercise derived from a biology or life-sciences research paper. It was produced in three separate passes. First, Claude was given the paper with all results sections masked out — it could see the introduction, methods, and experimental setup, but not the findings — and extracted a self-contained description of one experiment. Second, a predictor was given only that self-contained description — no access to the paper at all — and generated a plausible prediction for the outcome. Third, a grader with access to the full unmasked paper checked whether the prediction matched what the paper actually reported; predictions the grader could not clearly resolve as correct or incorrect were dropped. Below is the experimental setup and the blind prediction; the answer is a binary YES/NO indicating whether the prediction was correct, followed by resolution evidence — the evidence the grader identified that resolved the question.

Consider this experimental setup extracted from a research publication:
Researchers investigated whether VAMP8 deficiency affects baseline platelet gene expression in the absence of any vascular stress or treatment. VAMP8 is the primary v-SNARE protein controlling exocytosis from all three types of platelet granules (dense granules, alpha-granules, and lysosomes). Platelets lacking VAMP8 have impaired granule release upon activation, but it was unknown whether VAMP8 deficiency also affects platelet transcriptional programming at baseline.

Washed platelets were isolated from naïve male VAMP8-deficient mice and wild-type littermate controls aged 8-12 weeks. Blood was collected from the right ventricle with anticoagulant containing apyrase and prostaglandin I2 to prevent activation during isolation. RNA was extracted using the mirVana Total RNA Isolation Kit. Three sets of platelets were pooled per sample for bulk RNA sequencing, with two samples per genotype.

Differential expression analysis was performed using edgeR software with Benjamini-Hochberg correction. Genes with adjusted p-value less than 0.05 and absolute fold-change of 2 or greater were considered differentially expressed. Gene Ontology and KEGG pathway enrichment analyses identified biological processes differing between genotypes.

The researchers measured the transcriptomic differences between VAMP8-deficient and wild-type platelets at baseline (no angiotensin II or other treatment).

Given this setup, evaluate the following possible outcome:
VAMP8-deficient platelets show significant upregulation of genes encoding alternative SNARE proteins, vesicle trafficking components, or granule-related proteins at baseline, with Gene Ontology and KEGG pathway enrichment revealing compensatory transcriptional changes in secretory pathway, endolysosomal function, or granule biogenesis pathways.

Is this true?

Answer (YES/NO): NO